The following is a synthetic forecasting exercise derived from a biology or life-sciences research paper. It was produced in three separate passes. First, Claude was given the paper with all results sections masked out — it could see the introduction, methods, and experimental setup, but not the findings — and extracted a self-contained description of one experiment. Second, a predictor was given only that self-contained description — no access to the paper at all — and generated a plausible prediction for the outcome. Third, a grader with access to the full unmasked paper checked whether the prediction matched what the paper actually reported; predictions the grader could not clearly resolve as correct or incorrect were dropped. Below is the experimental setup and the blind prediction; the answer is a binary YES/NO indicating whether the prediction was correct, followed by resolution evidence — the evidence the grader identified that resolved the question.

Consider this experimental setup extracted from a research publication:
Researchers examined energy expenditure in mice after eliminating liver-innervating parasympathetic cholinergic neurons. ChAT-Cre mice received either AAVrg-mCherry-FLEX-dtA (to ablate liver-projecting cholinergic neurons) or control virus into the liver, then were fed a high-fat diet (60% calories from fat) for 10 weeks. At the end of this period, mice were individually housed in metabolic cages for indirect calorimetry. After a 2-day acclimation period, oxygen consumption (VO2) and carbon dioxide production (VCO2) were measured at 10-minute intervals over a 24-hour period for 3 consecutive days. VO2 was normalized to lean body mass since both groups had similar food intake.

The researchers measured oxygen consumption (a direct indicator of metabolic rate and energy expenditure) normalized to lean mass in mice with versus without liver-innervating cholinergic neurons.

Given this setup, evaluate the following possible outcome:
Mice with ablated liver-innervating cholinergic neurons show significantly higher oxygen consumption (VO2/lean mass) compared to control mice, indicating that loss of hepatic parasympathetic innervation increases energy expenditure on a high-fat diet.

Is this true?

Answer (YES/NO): YES